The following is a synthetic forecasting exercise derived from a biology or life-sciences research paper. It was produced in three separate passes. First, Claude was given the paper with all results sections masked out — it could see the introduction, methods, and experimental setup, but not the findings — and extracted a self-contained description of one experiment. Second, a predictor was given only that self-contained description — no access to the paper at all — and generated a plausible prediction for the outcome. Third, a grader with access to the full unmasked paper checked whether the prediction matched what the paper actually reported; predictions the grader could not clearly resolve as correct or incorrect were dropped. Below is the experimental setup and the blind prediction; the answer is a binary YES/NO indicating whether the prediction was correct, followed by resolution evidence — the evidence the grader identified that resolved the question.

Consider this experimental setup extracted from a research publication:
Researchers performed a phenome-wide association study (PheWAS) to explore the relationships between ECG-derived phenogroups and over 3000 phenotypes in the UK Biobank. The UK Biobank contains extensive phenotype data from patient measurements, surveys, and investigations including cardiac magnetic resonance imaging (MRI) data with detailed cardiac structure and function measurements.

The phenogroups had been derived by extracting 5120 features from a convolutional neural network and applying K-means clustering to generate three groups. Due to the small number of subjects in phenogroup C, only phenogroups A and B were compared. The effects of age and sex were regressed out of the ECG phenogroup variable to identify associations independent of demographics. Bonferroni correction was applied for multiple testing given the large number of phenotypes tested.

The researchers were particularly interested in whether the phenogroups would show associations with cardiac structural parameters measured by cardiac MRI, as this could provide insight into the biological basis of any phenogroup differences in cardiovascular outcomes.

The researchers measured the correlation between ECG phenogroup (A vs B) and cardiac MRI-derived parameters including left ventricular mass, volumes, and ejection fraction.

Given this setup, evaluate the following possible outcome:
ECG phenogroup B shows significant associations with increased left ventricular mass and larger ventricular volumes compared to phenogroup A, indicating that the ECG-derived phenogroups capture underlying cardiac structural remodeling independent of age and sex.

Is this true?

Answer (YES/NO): NO